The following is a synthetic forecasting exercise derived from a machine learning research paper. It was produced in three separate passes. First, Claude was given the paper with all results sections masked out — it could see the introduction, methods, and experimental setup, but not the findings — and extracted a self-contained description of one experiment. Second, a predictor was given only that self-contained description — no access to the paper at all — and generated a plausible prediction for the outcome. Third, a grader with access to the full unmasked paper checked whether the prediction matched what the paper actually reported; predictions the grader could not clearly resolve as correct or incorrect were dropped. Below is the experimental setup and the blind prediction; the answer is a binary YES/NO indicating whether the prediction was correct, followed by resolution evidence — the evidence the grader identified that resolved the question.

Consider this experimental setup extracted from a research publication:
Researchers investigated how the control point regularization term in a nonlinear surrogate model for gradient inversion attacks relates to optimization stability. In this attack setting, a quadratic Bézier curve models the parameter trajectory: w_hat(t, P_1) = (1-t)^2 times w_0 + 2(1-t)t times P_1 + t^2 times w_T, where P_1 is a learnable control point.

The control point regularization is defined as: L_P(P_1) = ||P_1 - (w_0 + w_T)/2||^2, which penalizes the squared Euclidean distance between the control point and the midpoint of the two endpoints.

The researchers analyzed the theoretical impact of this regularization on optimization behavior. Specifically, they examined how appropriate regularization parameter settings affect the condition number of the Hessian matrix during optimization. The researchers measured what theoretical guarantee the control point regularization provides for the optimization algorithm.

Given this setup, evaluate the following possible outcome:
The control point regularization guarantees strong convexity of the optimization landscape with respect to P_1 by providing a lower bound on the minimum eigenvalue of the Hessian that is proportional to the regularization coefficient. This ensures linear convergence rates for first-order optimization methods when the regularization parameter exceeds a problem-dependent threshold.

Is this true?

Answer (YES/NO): NO